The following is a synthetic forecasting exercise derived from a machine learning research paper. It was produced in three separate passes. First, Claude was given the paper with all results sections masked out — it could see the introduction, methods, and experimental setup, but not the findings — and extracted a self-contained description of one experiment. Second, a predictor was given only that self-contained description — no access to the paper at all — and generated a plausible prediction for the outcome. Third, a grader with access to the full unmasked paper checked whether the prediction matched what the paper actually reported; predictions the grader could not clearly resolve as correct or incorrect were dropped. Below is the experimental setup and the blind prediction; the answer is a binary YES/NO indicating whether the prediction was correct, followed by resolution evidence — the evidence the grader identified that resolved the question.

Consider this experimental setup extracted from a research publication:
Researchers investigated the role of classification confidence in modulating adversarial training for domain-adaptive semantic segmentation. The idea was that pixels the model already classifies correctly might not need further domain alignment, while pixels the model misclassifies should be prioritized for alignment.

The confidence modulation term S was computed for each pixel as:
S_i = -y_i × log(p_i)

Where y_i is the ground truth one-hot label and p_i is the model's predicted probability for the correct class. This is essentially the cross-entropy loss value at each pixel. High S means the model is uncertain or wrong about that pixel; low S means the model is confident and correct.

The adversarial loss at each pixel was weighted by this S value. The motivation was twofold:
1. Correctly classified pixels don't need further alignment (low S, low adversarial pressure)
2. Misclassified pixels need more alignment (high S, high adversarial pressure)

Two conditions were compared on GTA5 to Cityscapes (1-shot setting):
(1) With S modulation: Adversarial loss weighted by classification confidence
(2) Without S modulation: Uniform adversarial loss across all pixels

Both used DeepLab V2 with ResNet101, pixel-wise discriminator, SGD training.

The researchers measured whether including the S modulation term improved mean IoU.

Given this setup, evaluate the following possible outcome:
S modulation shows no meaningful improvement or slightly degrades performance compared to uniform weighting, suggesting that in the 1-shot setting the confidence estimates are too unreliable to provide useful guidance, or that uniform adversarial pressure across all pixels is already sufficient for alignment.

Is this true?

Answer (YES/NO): NO